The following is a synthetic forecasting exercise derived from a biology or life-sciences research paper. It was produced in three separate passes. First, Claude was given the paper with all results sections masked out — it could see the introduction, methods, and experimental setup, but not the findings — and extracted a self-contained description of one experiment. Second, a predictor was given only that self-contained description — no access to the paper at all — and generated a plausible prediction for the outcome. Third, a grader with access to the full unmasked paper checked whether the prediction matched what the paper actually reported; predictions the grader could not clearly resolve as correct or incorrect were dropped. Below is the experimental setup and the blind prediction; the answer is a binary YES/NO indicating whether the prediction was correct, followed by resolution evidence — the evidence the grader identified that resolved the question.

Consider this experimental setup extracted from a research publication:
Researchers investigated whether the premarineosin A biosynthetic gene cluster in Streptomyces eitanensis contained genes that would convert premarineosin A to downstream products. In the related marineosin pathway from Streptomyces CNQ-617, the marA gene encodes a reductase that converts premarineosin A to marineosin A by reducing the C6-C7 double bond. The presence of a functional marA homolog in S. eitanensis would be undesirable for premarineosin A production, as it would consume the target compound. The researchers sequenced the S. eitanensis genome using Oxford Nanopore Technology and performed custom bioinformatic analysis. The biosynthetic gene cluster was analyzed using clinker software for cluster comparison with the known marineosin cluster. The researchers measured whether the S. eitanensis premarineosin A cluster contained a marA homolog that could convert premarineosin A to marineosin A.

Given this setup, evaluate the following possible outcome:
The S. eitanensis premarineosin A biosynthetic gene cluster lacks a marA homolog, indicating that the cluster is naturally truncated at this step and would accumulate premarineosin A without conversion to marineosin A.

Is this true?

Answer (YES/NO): YES